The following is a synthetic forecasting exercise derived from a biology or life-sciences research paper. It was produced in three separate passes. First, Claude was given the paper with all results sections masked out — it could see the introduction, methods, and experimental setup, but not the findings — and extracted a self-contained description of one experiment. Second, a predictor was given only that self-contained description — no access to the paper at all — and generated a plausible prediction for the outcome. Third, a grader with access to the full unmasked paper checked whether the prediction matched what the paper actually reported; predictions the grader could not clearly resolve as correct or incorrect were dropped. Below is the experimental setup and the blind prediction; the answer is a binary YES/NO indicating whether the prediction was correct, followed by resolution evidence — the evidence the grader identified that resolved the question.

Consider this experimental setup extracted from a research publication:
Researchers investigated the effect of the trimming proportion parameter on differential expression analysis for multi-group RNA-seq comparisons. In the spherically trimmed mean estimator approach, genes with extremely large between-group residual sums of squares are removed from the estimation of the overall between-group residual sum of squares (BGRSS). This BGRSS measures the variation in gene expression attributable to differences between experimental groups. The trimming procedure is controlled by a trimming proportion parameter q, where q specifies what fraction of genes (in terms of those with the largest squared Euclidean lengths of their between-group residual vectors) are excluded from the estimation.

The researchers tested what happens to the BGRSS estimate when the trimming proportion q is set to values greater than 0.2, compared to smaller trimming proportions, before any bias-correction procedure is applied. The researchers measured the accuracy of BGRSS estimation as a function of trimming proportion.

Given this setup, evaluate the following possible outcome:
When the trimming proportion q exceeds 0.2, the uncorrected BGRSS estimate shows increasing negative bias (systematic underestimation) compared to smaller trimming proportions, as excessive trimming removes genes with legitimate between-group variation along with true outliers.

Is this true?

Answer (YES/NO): YES